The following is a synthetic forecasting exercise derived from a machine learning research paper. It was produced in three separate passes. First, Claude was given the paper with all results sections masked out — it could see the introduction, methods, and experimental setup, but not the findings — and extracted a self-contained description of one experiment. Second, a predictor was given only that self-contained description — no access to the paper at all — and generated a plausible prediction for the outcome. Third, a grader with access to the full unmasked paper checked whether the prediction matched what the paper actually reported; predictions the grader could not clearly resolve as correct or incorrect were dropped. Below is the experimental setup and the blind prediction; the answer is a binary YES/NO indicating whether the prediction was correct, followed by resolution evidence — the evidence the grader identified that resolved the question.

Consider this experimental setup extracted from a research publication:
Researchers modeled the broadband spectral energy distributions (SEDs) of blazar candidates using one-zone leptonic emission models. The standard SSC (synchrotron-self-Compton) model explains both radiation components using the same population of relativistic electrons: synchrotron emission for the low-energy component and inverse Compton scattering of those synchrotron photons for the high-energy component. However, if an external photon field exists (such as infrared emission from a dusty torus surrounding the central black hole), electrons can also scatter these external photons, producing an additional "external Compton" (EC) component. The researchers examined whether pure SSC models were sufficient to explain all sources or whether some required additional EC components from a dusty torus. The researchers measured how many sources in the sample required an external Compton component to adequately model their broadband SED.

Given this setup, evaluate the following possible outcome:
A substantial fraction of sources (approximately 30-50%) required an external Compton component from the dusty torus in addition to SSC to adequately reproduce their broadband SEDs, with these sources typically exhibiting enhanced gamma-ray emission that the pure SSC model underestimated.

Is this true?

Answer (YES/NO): NO